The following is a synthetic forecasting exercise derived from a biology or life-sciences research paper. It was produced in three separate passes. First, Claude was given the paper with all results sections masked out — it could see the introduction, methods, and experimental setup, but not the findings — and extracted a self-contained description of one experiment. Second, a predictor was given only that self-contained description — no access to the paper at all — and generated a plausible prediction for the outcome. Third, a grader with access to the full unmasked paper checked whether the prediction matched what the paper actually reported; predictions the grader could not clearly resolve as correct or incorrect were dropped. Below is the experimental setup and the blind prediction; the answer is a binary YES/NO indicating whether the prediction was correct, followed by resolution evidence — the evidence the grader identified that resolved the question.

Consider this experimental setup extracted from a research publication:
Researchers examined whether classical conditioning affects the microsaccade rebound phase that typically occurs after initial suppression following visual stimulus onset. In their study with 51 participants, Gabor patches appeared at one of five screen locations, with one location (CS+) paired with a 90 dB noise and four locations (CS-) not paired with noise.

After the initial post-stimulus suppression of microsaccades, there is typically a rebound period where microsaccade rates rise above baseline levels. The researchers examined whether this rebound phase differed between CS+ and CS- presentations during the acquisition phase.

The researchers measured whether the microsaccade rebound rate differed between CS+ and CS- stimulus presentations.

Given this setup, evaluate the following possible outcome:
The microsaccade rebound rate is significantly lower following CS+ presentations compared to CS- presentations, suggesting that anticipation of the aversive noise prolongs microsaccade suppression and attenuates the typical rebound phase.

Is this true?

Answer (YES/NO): NO